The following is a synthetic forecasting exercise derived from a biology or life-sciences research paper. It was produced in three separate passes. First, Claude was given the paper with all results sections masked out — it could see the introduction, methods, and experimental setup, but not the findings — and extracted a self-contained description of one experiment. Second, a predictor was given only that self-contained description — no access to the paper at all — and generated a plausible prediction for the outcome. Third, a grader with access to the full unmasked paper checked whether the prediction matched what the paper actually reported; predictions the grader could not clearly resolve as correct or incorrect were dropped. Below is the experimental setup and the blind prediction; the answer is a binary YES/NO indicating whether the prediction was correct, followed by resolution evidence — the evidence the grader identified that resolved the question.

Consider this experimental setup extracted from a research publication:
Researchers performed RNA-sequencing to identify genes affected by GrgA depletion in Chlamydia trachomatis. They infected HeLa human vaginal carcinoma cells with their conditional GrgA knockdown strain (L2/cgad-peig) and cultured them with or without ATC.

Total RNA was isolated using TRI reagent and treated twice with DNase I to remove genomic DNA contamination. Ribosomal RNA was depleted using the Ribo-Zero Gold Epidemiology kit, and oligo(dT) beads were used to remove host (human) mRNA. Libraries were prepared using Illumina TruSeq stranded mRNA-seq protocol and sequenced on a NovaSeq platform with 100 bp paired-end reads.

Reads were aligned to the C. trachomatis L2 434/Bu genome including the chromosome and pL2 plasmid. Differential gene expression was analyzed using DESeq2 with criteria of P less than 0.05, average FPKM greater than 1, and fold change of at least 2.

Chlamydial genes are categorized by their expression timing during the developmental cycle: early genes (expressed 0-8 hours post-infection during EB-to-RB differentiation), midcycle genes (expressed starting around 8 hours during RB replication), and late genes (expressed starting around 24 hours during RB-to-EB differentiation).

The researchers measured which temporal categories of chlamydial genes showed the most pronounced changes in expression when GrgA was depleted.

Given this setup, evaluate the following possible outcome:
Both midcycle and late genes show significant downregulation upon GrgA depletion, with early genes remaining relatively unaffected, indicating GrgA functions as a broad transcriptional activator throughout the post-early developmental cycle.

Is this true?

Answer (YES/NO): NO